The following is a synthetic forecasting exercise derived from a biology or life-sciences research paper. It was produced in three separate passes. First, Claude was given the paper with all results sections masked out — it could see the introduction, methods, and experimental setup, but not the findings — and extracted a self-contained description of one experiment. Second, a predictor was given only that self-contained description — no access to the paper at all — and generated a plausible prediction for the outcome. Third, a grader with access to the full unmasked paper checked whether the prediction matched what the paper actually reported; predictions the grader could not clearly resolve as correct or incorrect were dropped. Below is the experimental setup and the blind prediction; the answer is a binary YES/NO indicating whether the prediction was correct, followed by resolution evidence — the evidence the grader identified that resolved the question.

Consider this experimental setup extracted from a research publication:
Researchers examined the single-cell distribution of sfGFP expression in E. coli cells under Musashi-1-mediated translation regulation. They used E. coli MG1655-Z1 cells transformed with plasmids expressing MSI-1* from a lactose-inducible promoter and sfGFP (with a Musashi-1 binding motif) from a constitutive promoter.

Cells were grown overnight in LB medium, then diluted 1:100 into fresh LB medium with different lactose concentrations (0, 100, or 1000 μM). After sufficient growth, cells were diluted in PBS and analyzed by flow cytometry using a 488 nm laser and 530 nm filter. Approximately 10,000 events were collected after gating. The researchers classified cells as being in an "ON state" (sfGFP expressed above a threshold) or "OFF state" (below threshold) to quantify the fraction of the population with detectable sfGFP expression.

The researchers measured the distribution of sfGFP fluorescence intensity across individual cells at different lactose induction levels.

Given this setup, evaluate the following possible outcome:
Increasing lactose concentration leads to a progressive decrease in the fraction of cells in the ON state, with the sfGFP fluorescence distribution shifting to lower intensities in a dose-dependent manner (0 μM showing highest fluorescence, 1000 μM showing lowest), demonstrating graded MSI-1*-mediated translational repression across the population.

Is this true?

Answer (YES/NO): YES